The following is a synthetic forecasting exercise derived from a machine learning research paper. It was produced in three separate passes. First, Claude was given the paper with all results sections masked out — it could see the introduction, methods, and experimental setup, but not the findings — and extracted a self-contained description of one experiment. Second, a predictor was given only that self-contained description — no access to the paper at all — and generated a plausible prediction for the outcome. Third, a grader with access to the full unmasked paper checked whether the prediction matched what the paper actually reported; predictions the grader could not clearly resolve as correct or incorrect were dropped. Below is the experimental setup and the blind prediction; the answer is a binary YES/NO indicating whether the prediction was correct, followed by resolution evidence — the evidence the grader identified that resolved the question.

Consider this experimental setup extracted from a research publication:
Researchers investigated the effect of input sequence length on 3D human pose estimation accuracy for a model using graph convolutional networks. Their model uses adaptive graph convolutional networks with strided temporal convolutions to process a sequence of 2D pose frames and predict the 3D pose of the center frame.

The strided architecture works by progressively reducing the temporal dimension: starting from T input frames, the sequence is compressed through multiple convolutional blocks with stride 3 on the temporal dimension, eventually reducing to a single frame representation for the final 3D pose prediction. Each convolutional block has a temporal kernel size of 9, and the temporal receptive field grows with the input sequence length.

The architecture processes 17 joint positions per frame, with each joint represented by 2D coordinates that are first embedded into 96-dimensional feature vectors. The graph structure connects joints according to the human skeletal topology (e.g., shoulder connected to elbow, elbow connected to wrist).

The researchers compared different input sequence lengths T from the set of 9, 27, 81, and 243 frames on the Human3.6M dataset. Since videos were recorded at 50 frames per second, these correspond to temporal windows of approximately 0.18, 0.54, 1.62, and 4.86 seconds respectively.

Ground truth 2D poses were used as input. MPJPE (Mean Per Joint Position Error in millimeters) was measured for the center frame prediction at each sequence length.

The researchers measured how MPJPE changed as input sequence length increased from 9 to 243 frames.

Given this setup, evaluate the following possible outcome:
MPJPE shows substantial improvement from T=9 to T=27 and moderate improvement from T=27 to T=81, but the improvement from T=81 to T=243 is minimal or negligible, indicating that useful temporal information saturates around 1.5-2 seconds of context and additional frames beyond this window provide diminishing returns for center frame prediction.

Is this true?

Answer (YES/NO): NO